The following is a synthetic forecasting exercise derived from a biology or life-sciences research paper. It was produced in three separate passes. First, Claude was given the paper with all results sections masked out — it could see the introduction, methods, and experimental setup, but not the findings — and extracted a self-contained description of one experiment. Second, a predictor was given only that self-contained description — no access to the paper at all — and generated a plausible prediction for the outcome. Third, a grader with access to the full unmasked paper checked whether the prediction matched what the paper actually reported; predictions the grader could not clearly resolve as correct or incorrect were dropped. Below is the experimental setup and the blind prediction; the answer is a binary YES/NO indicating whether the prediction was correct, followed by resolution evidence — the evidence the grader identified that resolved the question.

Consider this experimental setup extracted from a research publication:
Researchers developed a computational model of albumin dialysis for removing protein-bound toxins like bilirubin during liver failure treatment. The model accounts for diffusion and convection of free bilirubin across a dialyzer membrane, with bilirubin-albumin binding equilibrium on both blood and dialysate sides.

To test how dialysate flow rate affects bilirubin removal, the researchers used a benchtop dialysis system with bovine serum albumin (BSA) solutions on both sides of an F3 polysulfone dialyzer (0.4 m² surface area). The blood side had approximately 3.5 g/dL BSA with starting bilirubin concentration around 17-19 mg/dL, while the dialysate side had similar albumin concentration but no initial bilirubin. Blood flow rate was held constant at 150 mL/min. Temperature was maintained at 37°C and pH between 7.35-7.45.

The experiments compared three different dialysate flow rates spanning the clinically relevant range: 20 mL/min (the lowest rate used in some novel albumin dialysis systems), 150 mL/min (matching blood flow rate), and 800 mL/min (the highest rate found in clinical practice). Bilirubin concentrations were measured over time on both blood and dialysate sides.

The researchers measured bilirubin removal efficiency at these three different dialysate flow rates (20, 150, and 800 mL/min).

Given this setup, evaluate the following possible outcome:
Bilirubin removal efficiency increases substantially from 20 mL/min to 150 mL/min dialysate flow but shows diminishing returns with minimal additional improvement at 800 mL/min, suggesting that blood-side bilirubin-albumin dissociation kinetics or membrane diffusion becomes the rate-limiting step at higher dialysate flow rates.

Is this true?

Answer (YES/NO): NO